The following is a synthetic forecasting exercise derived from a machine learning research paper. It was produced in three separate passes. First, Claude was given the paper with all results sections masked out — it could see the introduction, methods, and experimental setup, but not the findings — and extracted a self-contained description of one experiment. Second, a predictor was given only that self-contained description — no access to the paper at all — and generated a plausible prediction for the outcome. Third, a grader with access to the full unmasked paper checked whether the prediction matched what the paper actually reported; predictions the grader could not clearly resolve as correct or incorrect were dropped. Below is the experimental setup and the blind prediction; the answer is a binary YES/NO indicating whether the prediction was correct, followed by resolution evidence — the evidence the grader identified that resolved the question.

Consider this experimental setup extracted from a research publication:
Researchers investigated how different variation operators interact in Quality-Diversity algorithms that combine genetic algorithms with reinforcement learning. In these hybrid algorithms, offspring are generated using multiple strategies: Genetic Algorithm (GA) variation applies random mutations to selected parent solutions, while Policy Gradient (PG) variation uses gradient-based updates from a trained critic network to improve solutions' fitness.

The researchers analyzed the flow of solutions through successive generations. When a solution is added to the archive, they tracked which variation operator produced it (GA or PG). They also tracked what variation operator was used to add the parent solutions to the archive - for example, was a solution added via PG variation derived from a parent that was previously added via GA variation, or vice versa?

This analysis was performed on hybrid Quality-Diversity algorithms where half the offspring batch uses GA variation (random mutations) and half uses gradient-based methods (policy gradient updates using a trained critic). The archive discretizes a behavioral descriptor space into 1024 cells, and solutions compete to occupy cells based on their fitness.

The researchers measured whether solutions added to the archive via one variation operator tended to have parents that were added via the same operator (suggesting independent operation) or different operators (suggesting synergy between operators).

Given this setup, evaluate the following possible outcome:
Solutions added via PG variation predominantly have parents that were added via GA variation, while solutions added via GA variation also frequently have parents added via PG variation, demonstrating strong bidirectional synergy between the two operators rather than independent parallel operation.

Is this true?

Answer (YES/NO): NO